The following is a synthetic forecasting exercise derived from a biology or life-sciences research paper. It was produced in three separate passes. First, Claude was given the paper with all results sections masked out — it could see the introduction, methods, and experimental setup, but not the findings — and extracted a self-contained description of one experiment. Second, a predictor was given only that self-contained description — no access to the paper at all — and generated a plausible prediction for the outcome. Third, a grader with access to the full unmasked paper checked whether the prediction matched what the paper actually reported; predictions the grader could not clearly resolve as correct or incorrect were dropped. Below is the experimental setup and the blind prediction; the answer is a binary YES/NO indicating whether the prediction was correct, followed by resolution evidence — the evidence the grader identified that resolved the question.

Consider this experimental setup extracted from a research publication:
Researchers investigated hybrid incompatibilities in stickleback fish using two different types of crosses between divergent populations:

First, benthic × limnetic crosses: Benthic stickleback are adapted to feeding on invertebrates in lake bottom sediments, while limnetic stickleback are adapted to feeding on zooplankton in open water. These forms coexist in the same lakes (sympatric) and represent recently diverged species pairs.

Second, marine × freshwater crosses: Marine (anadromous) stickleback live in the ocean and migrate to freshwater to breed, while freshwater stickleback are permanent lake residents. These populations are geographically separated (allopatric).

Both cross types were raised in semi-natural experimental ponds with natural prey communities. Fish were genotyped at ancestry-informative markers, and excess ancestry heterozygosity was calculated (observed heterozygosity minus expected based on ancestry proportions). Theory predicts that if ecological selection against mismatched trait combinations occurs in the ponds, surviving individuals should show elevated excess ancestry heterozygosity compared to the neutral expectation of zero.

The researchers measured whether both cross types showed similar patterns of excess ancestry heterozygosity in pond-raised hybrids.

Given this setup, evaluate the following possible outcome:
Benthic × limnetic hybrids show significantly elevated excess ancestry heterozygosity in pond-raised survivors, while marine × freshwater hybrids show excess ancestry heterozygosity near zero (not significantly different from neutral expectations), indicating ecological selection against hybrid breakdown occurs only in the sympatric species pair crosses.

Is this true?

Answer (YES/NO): NO